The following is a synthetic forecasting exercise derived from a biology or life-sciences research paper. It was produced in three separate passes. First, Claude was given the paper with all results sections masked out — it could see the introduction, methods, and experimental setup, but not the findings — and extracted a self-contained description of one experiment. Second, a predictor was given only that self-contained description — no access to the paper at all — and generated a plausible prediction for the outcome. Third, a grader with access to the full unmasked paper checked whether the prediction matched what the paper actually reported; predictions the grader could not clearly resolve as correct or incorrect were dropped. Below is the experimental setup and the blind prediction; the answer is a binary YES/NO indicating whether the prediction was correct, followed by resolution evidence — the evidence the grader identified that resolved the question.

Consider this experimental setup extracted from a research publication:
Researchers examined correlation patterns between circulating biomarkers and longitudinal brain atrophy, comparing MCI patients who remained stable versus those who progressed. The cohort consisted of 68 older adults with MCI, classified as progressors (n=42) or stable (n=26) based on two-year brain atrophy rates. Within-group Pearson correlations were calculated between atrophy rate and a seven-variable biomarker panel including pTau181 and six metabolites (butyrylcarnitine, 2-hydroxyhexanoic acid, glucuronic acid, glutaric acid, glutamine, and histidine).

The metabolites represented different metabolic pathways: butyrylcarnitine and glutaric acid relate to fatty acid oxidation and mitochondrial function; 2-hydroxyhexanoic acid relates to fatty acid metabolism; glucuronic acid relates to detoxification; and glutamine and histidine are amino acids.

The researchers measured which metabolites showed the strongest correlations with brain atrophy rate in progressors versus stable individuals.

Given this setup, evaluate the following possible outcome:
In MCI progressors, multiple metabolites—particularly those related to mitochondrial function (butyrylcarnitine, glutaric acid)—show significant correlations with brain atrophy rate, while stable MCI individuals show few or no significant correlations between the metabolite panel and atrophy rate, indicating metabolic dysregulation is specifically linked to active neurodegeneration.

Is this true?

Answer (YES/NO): YES